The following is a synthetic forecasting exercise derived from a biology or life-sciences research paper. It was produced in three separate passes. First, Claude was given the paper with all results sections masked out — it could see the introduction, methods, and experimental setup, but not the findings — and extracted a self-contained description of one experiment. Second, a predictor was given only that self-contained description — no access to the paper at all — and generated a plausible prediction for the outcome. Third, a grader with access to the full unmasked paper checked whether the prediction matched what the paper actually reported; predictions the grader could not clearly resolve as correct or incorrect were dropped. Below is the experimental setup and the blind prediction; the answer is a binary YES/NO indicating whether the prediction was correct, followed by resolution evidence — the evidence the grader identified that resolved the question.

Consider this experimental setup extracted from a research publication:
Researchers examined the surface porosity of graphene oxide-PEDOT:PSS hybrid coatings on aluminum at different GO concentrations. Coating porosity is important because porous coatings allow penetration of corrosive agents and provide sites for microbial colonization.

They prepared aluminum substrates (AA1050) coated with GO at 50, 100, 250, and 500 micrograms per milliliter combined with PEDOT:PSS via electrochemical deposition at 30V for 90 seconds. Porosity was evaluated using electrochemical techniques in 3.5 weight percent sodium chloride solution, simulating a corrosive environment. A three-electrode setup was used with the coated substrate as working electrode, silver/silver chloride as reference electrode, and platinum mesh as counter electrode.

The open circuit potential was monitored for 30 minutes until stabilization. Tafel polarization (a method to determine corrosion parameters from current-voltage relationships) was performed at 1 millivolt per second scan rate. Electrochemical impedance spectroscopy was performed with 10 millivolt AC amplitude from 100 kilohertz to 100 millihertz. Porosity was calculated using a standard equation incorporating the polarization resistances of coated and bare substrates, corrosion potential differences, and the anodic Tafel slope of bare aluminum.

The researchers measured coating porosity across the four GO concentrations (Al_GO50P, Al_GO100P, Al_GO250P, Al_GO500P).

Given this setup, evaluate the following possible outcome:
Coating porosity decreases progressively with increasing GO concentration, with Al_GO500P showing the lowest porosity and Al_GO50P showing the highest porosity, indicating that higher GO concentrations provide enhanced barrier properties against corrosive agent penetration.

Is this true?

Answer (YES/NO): YES